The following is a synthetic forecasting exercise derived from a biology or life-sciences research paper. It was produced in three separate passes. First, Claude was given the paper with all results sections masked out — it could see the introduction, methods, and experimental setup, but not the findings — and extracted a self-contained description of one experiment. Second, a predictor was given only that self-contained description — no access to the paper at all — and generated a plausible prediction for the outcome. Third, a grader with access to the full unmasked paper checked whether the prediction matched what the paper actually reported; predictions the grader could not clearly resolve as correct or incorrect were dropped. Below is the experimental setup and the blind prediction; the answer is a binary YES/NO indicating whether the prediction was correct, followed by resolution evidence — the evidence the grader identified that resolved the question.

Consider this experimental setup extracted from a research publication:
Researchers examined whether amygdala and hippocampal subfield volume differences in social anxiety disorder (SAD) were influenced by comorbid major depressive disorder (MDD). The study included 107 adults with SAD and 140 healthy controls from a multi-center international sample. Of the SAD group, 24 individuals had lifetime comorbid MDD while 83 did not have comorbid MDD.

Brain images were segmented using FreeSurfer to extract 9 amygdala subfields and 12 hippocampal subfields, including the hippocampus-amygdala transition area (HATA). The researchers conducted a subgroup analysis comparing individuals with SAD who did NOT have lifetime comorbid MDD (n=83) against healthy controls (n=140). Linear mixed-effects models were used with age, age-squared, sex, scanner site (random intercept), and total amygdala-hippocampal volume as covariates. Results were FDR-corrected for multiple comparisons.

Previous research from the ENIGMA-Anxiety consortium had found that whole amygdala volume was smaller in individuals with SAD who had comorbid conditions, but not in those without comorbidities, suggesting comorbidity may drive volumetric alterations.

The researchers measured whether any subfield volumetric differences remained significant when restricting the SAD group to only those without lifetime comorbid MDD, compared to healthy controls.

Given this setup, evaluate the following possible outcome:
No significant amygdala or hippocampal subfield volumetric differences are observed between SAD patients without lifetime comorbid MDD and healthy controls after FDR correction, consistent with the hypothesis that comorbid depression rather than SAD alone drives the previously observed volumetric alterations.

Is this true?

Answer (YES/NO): NO